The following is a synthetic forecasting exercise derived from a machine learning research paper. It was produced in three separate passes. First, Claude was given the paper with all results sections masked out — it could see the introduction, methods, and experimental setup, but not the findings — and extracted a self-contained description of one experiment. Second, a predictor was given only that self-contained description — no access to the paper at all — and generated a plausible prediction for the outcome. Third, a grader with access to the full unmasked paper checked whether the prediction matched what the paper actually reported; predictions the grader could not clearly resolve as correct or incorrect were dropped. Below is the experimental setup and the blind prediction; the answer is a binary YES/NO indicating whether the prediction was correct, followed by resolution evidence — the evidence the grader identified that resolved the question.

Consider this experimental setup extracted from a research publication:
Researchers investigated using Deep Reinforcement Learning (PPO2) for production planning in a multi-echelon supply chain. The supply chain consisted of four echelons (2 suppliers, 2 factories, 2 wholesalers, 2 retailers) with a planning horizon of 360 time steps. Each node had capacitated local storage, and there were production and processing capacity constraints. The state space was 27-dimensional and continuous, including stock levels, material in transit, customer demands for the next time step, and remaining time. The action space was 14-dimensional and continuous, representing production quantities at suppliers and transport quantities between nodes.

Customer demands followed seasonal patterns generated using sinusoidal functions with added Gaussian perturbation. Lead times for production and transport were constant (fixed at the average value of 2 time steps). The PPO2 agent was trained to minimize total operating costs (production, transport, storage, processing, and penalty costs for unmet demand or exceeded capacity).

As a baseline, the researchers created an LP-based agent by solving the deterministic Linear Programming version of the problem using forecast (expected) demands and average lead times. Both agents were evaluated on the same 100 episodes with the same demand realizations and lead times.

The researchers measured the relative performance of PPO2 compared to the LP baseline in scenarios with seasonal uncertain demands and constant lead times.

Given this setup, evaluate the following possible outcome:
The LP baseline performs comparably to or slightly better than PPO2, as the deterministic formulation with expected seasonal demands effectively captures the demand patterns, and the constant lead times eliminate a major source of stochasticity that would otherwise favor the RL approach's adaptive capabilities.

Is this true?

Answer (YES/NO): YES